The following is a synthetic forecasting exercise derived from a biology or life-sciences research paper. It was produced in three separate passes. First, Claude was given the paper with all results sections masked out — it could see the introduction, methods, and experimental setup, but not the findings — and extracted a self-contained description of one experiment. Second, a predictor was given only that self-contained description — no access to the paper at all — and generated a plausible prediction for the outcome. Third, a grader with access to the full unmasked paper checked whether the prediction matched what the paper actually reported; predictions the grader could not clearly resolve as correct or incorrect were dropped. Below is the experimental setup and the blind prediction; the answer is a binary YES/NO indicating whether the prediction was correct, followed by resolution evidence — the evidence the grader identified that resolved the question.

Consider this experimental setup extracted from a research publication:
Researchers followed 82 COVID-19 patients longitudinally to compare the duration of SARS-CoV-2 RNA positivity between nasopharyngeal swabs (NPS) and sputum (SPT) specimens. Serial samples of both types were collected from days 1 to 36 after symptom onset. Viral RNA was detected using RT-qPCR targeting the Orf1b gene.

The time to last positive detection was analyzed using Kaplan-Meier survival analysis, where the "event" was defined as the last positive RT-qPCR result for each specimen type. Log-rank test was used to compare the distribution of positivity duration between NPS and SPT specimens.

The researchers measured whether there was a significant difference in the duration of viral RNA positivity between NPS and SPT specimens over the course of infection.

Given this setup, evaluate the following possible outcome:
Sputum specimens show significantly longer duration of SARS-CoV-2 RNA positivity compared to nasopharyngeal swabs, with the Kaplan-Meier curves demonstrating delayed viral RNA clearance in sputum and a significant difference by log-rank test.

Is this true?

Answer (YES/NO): NO